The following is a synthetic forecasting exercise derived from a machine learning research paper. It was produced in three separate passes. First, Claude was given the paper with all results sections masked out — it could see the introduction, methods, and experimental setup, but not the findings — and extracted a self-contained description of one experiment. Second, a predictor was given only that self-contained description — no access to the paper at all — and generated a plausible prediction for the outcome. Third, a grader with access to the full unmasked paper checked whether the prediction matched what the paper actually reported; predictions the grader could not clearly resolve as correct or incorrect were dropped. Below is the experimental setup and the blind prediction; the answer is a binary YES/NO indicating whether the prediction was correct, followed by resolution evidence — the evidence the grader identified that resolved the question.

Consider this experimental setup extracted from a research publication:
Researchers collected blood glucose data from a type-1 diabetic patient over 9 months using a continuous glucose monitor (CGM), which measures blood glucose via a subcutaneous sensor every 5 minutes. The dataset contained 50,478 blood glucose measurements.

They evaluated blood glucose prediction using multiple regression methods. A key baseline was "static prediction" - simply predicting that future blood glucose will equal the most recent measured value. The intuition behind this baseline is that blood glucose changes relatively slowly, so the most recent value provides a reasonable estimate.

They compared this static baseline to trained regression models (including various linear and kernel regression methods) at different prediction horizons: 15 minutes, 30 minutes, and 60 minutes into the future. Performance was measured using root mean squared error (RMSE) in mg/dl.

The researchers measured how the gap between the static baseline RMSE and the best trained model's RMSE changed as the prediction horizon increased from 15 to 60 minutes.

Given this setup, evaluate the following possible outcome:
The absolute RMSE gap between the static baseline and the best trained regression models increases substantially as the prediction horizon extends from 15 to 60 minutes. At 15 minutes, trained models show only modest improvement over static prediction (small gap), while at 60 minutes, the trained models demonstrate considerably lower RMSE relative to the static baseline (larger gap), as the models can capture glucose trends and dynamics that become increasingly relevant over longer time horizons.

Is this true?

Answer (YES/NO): YES